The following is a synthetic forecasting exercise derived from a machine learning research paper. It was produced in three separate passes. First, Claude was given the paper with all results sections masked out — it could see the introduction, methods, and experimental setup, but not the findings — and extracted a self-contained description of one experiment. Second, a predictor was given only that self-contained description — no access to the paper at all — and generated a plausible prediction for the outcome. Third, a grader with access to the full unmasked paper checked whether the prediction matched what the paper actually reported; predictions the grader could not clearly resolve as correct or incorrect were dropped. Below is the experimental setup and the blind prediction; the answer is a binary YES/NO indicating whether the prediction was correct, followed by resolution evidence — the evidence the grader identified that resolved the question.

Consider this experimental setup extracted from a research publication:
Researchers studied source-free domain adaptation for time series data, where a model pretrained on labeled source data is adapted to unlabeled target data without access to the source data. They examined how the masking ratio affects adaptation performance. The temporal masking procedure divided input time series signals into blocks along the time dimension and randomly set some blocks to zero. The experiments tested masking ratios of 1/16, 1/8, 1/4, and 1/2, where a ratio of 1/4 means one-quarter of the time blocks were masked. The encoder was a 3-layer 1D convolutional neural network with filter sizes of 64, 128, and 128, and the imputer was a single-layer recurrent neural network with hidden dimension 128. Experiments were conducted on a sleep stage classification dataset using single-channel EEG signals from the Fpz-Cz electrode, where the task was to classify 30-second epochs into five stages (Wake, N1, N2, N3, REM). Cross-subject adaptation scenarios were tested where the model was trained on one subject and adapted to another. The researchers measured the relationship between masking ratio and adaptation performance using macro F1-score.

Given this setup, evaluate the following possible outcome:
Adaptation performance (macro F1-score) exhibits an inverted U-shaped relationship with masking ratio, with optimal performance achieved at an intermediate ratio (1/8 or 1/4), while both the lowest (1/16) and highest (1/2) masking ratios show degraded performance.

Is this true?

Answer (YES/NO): NO